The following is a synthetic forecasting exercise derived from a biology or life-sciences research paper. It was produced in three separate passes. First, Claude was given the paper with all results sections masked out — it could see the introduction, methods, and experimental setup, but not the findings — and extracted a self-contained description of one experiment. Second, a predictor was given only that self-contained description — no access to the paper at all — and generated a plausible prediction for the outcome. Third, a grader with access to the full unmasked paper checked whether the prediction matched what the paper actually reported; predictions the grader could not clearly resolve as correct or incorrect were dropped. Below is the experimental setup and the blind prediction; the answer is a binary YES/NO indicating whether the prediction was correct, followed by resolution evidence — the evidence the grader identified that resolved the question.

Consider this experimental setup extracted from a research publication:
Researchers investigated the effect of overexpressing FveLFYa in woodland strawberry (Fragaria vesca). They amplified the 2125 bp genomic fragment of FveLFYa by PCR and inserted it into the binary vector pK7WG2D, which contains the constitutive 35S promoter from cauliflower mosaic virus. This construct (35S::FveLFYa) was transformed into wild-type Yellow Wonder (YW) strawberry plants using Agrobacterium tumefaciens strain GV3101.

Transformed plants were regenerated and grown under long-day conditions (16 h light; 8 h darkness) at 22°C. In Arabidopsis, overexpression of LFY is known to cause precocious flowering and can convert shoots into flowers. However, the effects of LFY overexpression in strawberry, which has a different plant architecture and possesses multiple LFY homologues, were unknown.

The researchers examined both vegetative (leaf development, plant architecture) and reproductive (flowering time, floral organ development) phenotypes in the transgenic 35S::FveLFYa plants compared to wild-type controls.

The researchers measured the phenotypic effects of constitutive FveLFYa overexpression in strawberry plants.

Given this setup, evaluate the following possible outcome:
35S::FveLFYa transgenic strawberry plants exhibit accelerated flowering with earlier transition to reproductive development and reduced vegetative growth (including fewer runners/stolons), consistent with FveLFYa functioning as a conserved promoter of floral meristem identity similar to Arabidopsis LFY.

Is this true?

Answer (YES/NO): NO